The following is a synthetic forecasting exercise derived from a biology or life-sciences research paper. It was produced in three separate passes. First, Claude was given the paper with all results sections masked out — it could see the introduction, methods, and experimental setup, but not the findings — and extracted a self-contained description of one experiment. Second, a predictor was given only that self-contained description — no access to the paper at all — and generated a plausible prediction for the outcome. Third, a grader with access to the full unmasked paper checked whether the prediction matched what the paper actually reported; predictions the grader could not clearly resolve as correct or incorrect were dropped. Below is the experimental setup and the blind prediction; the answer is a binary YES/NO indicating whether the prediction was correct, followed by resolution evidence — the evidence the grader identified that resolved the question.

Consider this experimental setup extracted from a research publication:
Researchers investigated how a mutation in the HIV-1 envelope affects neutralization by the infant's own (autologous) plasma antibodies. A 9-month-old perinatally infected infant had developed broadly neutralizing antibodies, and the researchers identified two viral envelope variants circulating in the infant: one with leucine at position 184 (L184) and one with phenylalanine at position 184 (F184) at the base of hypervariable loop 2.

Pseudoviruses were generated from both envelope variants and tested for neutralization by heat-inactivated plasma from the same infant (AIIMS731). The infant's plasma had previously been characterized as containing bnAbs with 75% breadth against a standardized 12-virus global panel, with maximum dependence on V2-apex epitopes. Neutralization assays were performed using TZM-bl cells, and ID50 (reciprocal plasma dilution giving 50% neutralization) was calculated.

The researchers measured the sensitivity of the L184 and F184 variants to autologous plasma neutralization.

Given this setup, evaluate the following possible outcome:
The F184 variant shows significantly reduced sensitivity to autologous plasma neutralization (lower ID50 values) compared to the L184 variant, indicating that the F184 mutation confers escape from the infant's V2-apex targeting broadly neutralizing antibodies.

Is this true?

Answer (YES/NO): YES